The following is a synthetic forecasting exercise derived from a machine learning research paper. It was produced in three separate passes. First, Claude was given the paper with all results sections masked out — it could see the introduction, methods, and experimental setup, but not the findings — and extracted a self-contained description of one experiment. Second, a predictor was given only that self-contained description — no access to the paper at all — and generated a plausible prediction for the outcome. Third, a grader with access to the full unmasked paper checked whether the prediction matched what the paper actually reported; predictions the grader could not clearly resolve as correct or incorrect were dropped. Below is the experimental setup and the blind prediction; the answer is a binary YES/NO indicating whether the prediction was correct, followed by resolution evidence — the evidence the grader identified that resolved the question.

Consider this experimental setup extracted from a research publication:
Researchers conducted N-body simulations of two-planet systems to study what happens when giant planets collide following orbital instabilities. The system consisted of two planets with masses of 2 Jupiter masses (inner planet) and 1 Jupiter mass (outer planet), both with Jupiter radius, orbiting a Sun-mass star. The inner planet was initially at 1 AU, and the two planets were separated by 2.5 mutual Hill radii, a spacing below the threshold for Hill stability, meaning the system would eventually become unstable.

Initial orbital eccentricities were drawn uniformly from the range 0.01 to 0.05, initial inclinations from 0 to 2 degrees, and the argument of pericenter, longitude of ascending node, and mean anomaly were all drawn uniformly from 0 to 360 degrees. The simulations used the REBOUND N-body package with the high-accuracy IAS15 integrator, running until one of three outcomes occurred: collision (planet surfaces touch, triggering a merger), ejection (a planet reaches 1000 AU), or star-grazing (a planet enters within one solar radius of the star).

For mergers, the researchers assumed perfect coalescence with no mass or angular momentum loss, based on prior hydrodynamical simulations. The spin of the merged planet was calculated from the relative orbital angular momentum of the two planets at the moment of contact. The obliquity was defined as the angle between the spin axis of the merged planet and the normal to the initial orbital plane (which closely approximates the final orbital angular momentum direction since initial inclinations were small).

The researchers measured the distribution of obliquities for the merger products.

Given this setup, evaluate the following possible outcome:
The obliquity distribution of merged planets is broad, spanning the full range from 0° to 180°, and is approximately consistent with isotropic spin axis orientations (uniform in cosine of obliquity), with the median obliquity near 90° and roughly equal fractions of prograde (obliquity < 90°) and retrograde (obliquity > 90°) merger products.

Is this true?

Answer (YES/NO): NO